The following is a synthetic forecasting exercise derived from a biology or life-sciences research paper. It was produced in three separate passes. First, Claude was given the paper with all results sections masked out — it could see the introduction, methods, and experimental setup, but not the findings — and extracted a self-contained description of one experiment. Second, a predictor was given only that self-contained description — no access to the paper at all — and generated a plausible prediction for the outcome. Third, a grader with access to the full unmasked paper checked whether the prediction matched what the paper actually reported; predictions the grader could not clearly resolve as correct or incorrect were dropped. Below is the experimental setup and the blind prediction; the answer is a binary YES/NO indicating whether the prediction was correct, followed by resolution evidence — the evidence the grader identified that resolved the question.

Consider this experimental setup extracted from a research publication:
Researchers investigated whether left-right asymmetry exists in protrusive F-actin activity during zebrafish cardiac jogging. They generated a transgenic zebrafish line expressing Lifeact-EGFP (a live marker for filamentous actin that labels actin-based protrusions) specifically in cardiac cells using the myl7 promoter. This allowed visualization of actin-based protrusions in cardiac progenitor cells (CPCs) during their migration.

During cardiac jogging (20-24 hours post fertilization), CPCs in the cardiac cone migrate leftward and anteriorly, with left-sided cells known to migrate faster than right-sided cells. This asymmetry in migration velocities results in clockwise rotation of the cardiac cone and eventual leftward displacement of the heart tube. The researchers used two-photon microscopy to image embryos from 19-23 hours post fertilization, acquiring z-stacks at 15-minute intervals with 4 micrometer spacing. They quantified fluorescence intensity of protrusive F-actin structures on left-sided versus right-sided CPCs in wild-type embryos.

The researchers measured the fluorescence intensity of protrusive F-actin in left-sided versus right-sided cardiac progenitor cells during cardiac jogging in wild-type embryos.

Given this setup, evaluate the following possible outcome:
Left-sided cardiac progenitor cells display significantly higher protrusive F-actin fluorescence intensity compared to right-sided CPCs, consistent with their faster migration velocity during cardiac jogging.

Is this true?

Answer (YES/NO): YES